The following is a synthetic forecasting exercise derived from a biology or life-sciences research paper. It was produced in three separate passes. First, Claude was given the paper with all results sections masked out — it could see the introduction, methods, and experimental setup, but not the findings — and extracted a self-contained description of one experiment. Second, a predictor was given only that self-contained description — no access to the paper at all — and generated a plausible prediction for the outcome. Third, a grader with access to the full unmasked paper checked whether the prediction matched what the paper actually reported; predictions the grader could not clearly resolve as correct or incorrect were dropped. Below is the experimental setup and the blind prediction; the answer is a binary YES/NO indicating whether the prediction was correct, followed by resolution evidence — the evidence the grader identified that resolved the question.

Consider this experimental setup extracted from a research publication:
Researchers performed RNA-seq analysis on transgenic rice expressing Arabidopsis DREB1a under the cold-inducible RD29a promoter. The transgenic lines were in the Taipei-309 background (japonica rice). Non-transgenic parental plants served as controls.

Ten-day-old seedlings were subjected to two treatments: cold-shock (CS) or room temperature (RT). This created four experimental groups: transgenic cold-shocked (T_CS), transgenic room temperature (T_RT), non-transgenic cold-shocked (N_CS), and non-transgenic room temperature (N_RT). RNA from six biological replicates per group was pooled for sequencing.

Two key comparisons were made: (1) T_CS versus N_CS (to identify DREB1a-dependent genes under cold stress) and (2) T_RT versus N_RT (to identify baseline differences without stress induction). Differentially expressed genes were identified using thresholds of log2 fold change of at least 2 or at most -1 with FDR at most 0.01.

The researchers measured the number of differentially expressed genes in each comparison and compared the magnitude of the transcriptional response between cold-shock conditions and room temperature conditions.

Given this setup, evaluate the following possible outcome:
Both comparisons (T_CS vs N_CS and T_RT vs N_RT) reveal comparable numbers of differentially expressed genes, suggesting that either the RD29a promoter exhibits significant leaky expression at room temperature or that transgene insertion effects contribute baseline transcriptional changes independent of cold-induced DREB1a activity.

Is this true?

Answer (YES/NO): NO